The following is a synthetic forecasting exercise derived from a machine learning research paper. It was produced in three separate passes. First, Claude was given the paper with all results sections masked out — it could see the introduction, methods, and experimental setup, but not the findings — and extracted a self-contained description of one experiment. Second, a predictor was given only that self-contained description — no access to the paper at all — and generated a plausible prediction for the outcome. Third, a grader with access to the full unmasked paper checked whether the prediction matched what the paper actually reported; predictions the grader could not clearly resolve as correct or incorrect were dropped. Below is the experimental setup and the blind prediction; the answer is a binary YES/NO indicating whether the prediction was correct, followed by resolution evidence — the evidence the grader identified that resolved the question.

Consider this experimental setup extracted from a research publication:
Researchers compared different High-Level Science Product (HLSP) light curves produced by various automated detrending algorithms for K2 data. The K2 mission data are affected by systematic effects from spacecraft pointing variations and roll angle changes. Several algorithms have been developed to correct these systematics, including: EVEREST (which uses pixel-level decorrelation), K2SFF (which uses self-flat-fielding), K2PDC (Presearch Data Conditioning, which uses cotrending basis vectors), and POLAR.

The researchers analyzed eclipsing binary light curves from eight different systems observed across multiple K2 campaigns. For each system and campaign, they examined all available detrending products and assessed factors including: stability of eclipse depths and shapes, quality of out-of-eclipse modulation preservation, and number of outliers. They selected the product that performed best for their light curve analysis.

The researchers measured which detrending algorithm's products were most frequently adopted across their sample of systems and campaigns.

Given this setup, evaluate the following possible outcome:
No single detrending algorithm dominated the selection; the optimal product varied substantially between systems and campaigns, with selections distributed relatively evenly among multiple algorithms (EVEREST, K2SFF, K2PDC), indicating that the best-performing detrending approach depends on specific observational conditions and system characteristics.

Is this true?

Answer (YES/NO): NO